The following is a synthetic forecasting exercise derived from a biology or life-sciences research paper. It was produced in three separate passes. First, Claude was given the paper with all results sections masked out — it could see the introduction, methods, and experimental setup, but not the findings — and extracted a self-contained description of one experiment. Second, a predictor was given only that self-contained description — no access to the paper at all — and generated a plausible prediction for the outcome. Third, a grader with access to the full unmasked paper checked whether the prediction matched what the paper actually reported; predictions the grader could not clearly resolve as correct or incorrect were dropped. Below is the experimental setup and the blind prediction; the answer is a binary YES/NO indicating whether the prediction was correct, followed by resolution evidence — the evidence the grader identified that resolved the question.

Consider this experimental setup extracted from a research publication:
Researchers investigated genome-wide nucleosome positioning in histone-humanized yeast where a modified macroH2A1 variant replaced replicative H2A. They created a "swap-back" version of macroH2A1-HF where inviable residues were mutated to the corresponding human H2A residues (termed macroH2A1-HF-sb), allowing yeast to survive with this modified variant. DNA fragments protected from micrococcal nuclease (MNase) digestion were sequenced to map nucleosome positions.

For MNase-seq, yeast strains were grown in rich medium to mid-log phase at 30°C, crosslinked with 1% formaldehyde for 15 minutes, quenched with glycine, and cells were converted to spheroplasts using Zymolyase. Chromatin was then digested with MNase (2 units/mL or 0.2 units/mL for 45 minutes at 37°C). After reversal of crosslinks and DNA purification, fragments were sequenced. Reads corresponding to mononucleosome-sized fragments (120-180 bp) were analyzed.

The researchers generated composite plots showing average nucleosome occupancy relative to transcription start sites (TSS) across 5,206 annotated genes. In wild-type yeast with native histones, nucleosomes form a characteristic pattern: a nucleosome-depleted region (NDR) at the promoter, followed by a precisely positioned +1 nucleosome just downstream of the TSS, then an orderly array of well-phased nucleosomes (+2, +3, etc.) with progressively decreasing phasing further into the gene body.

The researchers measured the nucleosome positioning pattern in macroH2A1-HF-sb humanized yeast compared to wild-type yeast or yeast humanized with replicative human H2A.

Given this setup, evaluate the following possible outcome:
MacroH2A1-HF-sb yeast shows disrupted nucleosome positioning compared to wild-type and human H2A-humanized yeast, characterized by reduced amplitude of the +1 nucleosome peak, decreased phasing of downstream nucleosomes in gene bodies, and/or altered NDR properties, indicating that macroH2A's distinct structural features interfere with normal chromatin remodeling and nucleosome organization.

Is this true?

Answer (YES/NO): YES